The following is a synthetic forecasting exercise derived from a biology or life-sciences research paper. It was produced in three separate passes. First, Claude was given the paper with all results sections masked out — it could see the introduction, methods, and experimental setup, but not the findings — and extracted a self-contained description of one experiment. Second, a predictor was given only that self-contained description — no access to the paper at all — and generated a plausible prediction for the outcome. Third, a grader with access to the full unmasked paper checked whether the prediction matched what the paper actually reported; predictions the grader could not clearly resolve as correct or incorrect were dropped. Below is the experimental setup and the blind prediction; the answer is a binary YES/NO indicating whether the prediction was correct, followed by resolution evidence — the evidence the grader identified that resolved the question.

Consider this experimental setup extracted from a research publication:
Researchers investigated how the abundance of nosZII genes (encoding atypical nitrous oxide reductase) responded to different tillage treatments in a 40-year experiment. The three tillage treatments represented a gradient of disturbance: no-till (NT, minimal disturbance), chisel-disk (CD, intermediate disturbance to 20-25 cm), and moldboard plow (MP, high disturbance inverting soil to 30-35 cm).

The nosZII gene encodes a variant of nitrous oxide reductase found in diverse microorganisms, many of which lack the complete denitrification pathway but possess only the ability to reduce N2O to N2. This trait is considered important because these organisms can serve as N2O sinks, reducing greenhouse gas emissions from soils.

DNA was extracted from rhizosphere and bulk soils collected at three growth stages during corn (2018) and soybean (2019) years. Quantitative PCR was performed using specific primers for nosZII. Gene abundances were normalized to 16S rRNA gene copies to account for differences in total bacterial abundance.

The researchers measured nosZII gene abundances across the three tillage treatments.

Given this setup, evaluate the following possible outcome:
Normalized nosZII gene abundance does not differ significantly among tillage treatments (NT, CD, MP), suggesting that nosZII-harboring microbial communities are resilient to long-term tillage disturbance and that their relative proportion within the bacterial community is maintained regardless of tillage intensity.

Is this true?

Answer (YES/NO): NO